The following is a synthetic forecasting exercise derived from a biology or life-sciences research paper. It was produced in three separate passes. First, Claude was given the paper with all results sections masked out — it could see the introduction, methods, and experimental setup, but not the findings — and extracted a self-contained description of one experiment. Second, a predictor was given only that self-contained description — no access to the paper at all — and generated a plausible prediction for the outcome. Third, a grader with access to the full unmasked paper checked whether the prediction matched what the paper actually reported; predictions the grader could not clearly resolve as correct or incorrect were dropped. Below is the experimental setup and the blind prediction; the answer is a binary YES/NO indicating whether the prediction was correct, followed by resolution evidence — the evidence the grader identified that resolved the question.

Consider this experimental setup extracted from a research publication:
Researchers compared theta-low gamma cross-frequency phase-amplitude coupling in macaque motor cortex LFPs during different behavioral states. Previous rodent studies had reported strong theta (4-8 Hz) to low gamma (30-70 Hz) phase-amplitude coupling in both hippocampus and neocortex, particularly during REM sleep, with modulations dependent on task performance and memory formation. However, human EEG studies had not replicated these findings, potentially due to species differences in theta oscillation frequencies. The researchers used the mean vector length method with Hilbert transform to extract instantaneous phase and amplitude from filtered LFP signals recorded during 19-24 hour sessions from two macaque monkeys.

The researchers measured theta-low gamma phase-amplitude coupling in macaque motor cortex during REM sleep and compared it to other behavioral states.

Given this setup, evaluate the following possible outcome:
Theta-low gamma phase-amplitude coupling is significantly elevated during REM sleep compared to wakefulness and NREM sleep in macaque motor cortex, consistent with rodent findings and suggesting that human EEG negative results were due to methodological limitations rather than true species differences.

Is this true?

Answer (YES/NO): NO